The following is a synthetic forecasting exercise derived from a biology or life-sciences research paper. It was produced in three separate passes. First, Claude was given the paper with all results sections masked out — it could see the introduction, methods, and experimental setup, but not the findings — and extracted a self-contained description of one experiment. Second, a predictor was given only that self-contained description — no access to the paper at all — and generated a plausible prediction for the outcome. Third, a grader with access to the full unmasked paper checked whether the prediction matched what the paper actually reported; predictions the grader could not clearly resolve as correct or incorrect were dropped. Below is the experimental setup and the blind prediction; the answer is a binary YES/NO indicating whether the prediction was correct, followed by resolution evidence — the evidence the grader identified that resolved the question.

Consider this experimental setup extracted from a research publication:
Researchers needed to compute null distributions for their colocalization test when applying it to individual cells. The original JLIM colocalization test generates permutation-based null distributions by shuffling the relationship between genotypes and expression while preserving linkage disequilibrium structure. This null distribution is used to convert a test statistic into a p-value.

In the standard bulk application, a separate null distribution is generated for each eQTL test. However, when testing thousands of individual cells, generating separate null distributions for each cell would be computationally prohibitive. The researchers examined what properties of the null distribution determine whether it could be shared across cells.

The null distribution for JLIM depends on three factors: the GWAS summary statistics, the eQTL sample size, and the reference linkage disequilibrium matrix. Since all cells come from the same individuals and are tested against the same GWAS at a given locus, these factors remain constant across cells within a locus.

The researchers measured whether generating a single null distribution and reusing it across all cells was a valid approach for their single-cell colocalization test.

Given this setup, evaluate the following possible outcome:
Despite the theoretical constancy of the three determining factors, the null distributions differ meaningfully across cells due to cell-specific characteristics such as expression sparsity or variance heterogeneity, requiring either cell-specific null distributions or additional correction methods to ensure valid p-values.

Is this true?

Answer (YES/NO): NO